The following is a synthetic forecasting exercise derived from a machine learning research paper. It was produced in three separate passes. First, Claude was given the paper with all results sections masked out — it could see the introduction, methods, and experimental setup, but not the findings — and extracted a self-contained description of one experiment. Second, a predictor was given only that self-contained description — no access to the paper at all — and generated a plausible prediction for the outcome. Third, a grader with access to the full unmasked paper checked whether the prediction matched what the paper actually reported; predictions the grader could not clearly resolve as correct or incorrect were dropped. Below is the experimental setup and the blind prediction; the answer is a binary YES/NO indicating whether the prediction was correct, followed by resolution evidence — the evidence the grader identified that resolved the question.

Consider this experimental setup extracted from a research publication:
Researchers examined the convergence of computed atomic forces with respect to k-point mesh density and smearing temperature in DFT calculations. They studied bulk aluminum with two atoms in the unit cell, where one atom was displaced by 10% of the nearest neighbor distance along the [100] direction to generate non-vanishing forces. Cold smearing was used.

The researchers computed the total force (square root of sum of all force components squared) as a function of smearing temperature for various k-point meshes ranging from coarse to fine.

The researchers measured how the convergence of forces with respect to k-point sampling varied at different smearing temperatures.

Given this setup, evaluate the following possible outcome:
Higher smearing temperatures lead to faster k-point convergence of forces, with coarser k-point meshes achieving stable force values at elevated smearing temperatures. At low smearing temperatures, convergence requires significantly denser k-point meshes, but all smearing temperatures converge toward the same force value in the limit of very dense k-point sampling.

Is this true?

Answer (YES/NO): NO